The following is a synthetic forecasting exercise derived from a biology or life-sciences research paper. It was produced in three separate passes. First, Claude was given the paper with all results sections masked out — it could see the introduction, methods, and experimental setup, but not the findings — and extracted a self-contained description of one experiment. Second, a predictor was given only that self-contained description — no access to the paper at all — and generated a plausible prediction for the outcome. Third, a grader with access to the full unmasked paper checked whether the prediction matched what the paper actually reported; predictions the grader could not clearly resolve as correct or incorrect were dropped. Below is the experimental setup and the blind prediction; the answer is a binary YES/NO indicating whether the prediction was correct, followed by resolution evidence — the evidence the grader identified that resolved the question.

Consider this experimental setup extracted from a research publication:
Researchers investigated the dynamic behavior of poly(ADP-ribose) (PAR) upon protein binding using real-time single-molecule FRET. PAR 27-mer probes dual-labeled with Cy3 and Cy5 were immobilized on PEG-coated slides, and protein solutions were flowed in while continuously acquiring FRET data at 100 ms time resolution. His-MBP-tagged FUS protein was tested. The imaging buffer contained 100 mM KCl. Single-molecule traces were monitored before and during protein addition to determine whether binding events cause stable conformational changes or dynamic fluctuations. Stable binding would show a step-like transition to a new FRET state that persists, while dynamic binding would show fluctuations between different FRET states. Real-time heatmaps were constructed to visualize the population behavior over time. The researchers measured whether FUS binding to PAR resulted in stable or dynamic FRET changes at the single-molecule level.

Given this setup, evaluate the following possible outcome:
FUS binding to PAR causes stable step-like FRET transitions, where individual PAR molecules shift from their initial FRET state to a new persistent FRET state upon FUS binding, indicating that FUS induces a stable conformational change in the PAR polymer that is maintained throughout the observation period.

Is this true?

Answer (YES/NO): NO